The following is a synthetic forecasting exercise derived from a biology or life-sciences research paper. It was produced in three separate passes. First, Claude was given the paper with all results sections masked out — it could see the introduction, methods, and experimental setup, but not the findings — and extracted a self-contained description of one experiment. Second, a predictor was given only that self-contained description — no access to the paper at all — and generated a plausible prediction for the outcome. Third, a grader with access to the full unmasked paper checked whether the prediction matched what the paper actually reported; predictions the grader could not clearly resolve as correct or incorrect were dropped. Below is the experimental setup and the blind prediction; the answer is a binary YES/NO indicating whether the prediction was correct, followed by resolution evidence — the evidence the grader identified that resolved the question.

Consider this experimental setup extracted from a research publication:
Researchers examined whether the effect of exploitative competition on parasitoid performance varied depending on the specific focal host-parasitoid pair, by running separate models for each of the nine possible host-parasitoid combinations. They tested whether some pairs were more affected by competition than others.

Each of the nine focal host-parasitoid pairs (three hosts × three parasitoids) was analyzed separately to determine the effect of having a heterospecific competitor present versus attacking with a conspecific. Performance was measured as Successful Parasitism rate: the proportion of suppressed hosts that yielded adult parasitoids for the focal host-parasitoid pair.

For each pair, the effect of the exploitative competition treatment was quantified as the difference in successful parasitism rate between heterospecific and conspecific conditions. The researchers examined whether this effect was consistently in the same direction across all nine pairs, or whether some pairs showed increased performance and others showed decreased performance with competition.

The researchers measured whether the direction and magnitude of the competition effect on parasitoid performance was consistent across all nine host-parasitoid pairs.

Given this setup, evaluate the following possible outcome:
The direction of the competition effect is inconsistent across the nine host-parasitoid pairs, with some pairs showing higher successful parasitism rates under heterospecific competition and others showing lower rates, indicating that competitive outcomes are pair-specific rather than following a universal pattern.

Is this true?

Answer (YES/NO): YES